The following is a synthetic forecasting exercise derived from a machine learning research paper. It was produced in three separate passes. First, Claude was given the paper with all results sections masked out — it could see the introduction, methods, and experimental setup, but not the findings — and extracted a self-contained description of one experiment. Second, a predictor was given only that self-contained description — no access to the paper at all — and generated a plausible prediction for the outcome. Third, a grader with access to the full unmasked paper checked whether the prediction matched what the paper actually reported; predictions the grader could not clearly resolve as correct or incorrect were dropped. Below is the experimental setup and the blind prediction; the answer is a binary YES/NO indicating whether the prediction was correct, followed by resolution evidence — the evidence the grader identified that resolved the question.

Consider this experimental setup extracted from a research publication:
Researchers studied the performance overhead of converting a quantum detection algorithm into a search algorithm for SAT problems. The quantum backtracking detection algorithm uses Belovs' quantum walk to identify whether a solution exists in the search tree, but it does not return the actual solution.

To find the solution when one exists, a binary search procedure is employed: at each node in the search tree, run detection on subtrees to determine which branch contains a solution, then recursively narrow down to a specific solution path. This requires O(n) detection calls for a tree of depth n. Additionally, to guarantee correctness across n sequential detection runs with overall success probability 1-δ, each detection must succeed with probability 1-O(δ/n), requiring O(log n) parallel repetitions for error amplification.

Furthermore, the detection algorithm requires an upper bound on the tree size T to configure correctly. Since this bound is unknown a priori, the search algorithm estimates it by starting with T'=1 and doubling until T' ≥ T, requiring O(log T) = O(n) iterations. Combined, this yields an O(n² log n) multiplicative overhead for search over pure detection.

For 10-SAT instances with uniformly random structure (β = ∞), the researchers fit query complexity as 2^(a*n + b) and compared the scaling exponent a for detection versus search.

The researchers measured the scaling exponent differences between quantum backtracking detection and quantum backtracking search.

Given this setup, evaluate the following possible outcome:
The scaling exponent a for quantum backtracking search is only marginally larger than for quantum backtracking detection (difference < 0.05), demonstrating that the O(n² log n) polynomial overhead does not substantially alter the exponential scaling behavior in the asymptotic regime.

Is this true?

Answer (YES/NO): NO